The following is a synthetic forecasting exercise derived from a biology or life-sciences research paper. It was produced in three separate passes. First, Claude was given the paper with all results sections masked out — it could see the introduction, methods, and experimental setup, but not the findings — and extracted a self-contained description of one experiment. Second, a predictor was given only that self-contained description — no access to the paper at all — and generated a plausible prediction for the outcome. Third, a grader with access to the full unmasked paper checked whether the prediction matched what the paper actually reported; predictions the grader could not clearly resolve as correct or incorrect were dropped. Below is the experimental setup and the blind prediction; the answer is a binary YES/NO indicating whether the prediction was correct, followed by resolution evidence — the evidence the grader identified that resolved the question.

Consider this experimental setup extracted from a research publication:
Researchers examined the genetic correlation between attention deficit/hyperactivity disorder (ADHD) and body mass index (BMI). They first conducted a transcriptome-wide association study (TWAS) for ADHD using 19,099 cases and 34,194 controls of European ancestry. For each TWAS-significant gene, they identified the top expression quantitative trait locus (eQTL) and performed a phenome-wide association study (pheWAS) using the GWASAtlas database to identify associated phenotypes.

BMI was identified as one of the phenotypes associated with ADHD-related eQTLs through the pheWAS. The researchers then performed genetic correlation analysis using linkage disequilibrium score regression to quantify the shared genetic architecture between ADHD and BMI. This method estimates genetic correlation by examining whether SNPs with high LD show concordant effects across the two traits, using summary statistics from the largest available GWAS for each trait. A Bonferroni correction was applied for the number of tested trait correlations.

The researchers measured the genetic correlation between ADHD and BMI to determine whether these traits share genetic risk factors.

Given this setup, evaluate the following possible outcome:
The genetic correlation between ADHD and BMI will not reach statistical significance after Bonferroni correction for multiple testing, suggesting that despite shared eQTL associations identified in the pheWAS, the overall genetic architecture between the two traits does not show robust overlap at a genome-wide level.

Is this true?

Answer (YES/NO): NO